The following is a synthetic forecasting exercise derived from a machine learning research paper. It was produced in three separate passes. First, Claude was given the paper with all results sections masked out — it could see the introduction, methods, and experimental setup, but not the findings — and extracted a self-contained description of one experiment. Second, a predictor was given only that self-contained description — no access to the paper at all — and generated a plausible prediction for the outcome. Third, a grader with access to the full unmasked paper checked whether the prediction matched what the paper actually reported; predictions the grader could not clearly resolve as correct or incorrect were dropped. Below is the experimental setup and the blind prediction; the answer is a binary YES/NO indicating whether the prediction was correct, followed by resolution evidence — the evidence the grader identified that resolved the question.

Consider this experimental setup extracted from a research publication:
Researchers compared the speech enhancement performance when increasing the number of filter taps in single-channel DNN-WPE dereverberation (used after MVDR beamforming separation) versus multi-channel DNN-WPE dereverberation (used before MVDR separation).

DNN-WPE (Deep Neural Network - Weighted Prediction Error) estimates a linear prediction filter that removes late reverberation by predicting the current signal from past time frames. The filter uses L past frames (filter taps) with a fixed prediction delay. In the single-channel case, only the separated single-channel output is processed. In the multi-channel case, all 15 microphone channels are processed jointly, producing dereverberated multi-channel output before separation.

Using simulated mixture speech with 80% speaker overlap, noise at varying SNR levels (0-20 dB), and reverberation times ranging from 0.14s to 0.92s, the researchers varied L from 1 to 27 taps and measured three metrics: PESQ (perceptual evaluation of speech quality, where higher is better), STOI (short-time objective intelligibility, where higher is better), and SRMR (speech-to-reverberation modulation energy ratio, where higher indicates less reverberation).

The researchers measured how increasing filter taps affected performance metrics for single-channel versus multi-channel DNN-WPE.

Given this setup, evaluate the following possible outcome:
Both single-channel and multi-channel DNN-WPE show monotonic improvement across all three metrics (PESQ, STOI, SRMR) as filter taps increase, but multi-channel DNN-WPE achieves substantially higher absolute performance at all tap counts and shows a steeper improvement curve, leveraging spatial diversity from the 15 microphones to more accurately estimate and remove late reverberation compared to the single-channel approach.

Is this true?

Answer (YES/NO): NO